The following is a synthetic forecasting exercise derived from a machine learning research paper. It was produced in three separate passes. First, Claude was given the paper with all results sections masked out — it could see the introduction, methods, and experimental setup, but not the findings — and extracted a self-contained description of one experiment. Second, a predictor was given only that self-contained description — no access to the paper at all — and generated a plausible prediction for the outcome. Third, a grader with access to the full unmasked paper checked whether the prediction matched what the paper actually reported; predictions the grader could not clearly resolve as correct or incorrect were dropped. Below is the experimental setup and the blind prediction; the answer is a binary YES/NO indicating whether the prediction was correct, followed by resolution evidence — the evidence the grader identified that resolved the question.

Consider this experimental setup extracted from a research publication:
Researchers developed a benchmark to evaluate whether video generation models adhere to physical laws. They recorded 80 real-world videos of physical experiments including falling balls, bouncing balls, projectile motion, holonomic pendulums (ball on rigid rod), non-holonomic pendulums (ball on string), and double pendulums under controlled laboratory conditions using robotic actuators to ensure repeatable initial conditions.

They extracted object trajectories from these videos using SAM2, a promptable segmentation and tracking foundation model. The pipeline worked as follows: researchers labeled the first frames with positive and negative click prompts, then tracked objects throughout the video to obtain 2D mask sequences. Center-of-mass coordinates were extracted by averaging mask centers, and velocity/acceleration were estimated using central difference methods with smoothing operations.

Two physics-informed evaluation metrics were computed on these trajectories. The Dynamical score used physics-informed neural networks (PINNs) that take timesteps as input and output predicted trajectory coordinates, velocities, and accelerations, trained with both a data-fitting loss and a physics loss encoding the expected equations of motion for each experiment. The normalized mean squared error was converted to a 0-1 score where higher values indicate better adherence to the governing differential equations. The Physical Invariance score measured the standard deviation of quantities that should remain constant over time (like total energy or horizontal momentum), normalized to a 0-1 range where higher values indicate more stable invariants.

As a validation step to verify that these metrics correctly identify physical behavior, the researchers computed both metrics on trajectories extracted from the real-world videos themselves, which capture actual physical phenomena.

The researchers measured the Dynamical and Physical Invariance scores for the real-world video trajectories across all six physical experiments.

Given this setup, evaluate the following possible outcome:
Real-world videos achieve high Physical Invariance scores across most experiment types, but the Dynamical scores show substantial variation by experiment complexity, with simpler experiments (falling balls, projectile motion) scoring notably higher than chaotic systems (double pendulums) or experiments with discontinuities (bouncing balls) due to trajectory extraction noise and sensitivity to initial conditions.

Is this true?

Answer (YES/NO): NO